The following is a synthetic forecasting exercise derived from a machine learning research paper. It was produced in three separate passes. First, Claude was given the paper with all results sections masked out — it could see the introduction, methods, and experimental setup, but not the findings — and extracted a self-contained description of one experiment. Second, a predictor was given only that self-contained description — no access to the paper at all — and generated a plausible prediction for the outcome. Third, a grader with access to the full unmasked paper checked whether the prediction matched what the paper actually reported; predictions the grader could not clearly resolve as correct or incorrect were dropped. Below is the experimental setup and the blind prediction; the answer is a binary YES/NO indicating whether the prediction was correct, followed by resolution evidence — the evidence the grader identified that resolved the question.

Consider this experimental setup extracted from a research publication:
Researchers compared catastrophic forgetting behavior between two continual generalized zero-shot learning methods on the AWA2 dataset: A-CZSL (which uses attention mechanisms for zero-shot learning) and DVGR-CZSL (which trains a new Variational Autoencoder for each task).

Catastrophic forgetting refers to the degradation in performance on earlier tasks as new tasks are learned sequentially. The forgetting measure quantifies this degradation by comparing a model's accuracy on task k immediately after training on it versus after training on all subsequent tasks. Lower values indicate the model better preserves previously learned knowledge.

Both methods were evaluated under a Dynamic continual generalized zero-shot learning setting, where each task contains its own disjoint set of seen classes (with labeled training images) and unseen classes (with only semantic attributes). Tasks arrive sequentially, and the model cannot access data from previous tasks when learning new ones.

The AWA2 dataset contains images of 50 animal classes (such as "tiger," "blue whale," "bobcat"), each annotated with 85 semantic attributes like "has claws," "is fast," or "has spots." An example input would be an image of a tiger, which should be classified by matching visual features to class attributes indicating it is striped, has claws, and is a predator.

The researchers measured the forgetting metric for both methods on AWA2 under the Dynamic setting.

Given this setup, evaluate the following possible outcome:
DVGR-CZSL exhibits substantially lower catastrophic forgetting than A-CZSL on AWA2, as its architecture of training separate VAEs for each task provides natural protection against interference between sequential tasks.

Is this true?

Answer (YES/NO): NO